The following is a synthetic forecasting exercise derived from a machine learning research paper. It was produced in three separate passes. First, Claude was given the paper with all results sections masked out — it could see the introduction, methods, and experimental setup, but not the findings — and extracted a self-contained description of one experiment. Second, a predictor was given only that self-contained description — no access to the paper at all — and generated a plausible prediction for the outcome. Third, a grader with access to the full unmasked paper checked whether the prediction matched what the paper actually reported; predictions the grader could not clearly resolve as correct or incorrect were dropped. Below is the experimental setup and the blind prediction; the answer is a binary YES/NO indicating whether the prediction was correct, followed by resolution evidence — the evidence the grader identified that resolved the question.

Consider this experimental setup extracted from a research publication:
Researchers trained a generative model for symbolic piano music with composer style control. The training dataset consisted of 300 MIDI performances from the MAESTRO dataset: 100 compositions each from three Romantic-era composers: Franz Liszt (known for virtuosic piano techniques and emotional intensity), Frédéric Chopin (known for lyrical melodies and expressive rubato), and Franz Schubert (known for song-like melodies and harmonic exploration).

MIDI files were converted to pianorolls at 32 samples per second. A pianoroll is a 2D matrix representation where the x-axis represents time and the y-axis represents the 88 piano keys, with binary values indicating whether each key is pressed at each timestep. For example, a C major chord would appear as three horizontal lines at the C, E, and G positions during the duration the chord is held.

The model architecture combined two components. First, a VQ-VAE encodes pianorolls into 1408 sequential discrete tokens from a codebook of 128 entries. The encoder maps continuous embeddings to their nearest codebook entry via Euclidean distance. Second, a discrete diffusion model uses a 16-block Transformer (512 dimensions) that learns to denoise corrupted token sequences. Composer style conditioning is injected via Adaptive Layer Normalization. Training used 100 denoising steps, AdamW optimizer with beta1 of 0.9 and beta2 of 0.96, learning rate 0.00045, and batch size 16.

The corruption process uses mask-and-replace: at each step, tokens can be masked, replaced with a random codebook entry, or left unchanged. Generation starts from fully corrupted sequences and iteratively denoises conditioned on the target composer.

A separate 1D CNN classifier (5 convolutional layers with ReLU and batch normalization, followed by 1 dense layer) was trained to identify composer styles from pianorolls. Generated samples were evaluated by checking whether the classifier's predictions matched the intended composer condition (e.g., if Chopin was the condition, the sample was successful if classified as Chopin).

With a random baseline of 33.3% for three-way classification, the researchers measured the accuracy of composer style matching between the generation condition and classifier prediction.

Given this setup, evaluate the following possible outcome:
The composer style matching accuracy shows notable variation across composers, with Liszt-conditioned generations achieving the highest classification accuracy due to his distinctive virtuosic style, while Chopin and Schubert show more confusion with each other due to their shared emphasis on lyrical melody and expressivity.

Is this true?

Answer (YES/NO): NO